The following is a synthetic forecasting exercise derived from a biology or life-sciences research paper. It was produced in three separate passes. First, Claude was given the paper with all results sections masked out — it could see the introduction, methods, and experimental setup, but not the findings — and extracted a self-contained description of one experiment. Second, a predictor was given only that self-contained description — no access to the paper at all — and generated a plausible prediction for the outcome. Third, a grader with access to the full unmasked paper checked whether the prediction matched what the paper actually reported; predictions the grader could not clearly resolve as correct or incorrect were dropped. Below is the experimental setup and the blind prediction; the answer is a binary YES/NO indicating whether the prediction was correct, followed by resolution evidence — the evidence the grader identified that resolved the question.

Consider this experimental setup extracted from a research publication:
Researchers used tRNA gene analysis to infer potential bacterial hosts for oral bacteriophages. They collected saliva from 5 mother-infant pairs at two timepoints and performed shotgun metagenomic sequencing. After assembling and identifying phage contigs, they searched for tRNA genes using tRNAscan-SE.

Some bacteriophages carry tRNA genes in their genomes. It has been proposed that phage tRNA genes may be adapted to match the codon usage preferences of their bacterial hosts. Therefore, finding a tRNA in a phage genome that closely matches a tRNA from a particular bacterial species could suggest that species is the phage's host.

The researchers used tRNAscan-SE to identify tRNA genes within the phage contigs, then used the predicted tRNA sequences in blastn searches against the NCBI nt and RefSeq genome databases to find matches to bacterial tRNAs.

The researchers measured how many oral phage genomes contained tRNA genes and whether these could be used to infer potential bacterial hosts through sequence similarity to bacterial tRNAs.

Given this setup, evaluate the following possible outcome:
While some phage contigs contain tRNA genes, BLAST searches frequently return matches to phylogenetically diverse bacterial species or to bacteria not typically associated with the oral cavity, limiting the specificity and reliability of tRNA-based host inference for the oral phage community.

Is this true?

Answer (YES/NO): NO